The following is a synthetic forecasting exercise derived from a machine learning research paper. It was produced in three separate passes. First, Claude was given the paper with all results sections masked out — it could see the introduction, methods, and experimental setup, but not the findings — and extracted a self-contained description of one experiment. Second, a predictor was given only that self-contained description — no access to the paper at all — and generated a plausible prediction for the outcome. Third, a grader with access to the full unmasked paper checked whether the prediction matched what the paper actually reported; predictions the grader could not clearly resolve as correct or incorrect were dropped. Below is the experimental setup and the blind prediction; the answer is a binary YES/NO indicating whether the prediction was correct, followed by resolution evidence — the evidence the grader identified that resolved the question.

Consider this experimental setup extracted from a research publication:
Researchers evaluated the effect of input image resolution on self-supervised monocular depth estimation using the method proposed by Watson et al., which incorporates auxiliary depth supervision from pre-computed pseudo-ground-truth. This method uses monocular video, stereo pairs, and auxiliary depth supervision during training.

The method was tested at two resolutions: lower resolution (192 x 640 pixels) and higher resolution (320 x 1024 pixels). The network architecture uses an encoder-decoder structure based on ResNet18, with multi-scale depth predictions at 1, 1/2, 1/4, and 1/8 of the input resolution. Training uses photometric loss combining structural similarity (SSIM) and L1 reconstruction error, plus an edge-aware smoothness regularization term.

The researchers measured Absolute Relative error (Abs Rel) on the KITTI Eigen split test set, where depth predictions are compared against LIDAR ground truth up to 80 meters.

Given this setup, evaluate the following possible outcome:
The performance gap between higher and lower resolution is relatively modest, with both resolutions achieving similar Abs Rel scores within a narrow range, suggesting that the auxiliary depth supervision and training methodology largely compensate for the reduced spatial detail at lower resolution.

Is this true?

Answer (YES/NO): NO